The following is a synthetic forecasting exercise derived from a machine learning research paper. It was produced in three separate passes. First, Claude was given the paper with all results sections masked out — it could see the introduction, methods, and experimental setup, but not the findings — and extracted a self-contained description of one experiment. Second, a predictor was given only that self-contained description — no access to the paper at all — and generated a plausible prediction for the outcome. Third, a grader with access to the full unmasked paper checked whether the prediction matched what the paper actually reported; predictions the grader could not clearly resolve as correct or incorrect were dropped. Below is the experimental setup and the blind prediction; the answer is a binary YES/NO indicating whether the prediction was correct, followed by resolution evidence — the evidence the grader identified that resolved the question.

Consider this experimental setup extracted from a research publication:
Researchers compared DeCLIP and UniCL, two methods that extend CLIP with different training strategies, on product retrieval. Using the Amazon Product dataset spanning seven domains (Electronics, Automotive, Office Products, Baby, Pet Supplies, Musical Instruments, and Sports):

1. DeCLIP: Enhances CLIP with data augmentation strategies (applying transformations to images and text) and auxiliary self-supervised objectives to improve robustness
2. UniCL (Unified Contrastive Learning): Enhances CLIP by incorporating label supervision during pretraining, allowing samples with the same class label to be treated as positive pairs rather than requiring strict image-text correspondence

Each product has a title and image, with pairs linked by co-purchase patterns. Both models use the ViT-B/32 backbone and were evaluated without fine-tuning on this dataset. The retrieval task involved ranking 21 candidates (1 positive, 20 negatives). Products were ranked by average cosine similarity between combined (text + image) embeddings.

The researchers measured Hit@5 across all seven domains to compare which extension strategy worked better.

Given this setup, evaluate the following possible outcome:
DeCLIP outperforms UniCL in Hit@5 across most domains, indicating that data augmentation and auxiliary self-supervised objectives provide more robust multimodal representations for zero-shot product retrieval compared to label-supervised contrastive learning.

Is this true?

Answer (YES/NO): NO